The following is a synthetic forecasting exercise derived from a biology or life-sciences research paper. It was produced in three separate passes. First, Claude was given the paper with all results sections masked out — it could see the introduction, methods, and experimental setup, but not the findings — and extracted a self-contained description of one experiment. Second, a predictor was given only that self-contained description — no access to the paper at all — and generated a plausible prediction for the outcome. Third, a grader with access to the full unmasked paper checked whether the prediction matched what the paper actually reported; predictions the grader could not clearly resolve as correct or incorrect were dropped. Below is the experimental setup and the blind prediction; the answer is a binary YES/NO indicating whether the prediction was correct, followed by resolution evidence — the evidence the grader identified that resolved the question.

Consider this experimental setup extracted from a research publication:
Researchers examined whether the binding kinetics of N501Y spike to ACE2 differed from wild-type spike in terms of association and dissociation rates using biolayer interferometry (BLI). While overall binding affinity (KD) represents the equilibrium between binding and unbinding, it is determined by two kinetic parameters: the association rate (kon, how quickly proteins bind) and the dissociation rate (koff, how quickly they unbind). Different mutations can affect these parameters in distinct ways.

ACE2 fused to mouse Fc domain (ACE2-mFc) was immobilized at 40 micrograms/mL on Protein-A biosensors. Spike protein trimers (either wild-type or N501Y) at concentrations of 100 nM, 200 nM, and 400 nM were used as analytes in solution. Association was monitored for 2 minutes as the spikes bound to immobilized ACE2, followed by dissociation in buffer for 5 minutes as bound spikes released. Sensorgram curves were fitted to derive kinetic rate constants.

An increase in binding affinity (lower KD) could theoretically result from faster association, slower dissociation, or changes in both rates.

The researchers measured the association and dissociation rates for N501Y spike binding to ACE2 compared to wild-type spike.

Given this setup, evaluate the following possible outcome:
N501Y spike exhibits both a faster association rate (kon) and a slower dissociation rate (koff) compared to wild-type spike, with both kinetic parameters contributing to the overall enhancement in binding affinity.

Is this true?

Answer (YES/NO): NO